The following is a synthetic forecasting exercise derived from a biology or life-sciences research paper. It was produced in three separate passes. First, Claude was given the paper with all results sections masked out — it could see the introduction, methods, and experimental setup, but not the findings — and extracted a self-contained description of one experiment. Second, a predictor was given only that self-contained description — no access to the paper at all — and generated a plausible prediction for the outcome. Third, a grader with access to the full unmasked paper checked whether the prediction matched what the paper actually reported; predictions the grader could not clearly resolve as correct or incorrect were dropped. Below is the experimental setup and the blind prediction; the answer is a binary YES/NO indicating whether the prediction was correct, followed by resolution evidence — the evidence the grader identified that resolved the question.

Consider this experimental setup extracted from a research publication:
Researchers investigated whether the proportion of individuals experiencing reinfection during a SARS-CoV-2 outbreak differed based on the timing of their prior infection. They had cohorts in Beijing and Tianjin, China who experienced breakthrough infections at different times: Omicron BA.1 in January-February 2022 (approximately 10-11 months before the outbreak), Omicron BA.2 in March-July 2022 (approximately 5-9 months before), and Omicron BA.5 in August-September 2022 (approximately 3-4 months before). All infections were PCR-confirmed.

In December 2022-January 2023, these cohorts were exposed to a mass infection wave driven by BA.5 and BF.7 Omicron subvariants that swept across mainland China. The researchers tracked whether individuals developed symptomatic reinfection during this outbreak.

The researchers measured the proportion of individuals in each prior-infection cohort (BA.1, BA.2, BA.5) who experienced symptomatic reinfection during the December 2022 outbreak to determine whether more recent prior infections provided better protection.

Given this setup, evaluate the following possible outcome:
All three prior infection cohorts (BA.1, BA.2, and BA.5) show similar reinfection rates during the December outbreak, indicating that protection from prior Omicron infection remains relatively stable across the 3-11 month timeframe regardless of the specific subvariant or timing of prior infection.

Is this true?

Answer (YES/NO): NO